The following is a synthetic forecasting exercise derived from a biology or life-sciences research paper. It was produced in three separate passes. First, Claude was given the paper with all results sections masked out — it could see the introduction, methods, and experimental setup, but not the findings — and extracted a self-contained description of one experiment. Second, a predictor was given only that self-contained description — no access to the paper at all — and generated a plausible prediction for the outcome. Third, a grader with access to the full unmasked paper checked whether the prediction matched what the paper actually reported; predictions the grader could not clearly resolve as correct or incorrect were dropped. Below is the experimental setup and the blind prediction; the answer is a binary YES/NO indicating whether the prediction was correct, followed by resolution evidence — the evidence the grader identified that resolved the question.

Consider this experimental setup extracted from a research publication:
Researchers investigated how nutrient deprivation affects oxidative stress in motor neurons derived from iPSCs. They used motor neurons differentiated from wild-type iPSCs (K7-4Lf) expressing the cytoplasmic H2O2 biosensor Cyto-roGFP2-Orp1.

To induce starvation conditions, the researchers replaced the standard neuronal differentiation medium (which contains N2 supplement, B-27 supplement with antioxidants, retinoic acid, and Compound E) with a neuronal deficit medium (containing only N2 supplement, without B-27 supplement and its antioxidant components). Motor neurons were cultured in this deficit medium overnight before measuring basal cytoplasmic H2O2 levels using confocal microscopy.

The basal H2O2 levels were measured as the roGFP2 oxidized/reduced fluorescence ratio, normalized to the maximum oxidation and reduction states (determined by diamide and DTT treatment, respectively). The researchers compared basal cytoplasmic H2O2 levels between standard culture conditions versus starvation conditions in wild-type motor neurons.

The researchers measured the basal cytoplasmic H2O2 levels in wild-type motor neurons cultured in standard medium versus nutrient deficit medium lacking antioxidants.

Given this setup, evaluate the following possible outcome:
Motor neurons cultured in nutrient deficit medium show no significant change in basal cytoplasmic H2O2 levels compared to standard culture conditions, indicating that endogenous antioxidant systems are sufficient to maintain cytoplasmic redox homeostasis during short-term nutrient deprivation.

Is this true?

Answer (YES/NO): YES